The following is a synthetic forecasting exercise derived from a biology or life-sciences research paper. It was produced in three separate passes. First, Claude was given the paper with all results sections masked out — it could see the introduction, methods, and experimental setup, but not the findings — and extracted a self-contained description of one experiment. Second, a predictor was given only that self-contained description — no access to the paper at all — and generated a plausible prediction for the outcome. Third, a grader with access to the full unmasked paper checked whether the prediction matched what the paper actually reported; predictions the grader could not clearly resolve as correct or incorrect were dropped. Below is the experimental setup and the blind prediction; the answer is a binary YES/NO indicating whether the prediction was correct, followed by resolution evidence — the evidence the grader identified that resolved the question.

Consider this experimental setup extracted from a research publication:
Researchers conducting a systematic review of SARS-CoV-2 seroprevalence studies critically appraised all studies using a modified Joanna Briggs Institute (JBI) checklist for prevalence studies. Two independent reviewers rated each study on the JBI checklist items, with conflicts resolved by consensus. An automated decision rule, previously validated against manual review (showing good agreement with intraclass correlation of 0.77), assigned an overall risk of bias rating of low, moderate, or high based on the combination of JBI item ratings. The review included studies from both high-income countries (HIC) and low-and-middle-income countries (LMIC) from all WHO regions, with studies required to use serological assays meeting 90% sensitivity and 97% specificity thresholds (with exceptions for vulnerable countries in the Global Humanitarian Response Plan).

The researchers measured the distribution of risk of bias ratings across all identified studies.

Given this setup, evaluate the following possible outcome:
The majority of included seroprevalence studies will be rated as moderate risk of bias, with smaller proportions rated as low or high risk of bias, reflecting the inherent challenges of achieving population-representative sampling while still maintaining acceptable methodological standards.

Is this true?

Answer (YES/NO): YES